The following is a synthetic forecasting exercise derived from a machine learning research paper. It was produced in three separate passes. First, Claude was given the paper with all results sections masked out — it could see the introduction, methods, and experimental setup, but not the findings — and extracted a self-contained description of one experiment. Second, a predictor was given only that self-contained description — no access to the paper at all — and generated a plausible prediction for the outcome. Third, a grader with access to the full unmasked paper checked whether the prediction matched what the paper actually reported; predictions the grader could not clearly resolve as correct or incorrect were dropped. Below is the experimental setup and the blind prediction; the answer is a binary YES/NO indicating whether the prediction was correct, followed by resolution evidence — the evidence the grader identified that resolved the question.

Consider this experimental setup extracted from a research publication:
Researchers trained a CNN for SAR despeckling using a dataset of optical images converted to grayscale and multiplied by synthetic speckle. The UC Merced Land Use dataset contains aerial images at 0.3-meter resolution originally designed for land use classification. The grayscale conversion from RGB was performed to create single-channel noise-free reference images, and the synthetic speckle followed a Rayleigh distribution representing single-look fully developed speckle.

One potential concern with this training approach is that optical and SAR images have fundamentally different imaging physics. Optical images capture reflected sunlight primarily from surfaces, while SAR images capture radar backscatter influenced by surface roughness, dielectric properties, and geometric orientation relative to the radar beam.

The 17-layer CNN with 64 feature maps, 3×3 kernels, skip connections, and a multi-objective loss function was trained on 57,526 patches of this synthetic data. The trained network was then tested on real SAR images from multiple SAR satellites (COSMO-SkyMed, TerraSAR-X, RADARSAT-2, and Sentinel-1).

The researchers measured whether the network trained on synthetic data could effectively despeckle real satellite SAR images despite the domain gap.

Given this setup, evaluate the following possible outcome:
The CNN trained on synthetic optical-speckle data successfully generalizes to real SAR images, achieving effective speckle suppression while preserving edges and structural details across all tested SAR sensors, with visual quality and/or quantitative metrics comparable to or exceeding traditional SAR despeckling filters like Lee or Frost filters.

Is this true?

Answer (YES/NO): NO